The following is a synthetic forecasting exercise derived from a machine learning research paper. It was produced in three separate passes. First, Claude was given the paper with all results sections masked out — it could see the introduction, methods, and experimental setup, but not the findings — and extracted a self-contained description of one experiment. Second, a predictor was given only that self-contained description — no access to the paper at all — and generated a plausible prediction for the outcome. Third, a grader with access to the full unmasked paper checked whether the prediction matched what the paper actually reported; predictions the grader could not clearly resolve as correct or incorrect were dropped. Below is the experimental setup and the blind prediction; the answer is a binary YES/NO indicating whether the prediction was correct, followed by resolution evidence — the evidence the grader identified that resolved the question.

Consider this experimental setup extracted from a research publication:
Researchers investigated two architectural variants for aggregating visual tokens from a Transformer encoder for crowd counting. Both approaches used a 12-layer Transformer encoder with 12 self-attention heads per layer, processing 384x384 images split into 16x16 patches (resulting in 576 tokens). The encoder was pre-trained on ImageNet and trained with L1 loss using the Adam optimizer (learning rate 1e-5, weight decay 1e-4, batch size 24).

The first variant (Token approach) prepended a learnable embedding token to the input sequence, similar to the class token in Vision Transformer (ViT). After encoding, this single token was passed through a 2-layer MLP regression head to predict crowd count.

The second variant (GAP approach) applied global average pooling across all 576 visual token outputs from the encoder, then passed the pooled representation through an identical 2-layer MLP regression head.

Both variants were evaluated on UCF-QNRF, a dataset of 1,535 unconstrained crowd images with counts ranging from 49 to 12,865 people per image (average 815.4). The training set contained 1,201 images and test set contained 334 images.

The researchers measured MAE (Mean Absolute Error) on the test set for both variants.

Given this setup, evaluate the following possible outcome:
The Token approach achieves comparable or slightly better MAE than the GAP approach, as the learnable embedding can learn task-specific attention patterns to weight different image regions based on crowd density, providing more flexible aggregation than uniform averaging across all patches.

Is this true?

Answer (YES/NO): NO